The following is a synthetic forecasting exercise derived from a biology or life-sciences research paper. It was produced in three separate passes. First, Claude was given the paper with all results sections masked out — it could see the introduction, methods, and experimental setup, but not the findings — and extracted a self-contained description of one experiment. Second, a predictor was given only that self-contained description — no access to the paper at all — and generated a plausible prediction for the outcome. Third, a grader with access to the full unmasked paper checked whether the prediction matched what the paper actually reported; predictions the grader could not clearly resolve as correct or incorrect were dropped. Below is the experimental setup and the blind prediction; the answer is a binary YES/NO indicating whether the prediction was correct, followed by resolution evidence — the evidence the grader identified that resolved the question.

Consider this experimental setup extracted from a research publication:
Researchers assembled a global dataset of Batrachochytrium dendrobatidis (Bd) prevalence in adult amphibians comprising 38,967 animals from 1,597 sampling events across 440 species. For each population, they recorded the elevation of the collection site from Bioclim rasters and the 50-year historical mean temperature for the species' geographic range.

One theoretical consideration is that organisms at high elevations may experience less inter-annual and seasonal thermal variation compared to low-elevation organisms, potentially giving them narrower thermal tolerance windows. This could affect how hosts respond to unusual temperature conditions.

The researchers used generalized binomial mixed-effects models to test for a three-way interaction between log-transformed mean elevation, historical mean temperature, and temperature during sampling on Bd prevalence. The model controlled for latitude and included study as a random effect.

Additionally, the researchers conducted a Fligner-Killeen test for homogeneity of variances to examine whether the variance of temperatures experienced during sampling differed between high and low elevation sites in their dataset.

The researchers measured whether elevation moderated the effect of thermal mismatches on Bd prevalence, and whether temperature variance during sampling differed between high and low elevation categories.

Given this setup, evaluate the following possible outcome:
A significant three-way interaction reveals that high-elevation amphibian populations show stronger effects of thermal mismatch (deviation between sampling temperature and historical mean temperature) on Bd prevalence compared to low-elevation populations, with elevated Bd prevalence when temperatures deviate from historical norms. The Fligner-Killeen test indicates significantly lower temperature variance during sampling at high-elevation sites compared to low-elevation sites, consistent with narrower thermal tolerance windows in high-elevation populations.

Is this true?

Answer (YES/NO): YES